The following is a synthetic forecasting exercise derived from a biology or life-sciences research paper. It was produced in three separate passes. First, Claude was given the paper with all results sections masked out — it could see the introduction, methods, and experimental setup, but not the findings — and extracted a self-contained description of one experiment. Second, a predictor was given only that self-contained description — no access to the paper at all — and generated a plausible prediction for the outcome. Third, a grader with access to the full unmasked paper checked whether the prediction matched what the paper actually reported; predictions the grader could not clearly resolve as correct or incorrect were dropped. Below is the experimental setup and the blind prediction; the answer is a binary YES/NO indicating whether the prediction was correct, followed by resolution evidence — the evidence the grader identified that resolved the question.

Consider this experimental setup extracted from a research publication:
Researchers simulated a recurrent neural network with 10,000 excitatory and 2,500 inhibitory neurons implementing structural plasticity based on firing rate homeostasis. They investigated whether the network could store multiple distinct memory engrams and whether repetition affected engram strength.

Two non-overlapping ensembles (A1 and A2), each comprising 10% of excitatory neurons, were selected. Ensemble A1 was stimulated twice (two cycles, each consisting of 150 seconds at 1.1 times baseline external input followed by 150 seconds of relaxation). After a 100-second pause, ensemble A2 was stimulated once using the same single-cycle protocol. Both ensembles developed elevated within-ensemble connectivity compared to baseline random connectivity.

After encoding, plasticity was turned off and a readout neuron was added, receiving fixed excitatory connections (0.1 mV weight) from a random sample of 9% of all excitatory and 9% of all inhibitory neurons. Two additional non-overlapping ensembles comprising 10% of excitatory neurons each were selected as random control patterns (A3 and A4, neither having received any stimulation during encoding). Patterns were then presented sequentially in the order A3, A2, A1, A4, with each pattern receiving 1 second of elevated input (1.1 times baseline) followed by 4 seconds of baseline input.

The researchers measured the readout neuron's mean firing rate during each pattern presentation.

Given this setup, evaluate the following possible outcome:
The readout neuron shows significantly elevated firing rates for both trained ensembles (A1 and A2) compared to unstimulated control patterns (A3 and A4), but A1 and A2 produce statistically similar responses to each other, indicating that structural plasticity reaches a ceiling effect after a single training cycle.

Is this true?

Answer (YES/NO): NO